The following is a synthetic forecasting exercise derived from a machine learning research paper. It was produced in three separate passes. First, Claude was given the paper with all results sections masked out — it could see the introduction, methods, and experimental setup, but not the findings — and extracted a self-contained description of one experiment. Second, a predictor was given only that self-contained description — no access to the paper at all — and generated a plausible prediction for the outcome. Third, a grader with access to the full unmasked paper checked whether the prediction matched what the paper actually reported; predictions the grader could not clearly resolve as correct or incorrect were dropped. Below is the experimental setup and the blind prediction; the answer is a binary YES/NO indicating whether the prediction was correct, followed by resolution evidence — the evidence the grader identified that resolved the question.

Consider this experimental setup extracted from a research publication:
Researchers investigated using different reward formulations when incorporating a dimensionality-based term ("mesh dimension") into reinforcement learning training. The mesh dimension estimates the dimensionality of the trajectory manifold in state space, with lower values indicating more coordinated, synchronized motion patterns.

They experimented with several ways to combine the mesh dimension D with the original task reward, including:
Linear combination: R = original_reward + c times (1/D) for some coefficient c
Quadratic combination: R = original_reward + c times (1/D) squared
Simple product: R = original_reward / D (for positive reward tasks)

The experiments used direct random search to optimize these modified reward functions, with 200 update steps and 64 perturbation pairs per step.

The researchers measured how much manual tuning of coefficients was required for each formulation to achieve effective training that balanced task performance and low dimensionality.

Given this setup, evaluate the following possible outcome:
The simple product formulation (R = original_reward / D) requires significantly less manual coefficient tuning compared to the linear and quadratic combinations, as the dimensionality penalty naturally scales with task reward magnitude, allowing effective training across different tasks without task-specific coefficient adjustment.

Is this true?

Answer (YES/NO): YES